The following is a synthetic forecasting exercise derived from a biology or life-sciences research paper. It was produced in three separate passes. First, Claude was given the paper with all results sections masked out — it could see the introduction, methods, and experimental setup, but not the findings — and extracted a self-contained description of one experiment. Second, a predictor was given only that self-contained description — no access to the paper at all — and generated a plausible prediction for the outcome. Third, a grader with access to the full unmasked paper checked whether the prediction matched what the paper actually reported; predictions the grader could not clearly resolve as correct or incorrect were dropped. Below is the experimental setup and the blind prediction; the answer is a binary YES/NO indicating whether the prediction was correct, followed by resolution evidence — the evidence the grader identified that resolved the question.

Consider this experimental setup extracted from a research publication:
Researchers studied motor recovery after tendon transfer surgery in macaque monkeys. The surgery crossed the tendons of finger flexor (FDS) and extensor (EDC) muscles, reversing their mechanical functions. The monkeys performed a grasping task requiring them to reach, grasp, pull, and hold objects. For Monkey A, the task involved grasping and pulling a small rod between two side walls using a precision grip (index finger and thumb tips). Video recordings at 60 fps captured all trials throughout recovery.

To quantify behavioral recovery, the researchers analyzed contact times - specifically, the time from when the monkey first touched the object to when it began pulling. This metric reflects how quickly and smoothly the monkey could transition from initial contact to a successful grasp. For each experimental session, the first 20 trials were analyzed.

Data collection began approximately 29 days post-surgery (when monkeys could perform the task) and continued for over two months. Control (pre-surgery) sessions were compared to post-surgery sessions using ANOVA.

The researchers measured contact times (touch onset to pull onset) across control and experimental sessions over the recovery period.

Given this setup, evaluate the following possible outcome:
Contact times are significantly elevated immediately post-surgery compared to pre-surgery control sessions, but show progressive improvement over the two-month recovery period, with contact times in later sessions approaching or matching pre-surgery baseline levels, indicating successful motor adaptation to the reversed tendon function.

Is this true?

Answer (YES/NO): YES